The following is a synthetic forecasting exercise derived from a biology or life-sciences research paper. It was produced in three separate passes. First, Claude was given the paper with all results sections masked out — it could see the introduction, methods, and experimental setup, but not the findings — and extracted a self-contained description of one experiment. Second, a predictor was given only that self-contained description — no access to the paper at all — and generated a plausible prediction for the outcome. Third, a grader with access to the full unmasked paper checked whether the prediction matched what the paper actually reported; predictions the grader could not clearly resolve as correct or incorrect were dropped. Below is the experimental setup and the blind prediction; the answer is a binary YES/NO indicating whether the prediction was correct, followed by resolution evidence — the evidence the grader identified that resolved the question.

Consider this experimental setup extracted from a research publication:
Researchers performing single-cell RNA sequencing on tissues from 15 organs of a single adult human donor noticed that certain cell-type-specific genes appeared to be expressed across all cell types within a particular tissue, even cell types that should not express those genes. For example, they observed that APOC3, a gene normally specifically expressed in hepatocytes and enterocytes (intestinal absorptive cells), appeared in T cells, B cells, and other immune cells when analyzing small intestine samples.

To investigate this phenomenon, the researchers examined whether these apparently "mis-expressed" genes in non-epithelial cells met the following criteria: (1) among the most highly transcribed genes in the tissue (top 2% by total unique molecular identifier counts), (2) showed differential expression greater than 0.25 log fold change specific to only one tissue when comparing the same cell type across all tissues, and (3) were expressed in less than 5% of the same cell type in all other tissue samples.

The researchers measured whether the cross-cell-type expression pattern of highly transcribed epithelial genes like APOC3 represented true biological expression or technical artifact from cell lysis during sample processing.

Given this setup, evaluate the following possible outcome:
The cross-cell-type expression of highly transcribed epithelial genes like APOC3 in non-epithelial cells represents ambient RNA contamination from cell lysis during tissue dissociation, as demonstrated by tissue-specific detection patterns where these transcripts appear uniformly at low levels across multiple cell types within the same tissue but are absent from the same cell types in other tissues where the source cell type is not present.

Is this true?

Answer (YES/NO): YES